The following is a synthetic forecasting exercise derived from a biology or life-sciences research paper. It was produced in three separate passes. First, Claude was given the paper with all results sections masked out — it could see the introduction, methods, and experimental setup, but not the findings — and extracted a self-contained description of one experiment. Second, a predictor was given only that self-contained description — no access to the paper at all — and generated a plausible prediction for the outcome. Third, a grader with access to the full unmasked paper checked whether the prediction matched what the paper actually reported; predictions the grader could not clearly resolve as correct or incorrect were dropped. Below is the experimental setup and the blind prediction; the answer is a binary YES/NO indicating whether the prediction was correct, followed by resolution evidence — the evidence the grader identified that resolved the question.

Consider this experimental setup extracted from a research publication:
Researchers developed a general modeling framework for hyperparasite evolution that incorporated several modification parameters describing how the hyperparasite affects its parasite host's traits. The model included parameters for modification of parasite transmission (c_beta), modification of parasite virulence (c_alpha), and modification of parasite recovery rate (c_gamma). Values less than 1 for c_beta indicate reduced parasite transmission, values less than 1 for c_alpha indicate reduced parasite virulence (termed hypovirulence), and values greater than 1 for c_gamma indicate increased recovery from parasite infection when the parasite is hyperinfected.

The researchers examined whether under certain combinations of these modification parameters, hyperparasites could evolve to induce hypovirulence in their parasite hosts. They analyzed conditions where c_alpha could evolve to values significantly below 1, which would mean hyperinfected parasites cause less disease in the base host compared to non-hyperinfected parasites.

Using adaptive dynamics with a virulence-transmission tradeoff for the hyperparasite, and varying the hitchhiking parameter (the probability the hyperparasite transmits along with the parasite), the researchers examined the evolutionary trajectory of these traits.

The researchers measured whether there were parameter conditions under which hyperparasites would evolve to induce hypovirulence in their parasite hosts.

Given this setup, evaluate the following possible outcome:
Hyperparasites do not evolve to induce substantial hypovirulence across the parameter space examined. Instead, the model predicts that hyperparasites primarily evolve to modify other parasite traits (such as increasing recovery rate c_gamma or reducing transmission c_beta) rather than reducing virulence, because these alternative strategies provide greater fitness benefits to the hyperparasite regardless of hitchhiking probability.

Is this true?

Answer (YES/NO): NO